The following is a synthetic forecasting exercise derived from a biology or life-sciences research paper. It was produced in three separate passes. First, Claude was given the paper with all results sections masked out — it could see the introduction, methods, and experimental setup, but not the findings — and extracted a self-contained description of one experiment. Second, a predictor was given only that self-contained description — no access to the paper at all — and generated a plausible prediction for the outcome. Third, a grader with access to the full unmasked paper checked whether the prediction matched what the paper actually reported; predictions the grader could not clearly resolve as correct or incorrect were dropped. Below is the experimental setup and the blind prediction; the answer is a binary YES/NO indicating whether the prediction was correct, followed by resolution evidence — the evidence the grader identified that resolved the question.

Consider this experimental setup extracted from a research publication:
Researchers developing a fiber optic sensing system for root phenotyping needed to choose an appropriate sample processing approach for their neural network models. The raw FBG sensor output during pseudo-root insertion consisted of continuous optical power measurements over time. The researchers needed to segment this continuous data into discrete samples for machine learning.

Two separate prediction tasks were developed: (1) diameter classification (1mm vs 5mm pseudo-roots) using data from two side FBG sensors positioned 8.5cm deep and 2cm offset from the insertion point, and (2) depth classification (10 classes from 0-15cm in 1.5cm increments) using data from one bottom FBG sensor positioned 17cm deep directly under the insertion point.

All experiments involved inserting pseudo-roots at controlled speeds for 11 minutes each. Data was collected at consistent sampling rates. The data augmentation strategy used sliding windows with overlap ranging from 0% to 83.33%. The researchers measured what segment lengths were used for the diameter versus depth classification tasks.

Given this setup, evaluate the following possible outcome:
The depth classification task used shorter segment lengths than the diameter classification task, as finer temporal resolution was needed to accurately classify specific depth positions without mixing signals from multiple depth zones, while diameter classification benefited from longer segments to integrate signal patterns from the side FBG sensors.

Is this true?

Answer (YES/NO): NO